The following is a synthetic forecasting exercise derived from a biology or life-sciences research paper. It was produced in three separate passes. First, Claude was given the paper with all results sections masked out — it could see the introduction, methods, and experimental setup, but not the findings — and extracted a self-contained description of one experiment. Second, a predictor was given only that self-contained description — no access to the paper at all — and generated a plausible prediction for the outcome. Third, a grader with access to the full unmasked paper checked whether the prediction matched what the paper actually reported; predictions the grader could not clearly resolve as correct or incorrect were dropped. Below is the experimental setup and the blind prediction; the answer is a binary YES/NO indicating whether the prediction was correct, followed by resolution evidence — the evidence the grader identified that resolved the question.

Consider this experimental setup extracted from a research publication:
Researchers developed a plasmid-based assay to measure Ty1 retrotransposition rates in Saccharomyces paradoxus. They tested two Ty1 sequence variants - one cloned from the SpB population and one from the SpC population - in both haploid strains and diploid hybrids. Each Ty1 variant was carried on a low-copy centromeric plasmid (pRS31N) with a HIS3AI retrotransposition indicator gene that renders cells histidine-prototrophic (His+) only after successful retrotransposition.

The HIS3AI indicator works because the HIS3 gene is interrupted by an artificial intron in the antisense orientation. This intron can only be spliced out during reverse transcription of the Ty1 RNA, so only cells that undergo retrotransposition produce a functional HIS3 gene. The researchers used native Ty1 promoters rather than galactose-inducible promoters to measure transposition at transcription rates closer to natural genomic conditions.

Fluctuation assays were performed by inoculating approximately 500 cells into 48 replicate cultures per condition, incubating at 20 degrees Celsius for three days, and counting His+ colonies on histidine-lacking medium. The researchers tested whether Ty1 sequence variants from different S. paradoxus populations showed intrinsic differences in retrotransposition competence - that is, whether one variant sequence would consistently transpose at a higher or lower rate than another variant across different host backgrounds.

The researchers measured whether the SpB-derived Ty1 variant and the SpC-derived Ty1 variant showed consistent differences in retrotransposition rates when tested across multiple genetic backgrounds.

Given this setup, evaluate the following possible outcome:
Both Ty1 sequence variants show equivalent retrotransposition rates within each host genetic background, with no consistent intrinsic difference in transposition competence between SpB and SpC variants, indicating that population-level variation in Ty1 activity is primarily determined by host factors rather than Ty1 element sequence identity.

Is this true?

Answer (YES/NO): NO